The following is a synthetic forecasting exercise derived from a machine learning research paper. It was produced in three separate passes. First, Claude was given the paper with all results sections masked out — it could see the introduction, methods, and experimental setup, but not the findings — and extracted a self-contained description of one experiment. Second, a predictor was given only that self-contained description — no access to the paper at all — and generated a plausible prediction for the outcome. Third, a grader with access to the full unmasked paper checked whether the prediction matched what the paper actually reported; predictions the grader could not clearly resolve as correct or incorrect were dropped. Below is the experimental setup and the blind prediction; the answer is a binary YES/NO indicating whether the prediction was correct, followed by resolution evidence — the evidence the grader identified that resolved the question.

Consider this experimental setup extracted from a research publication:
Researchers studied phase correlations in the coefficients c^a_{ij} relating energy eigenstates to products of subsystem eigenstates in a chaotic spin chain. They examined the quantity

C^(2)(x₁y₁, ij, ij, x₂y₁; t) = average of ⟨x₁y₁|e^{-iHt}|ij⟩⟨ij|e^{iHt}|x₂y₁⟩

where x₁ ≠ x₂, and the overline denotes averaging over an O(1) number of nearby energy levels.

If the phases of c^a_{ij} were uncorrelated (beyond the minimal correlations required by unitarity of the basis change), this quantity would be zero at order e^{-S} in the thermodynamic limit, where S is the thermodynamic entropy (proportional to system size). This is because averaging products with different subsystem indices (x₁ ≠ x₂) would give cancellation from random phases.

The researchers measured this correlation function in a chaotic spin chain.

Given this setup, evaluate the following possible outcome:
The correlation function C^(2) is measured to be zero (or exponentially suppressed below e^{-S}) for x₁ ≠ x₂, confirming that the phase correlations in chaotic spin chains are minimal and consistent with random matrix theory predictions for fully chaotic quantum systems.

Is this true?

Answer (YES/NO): NO